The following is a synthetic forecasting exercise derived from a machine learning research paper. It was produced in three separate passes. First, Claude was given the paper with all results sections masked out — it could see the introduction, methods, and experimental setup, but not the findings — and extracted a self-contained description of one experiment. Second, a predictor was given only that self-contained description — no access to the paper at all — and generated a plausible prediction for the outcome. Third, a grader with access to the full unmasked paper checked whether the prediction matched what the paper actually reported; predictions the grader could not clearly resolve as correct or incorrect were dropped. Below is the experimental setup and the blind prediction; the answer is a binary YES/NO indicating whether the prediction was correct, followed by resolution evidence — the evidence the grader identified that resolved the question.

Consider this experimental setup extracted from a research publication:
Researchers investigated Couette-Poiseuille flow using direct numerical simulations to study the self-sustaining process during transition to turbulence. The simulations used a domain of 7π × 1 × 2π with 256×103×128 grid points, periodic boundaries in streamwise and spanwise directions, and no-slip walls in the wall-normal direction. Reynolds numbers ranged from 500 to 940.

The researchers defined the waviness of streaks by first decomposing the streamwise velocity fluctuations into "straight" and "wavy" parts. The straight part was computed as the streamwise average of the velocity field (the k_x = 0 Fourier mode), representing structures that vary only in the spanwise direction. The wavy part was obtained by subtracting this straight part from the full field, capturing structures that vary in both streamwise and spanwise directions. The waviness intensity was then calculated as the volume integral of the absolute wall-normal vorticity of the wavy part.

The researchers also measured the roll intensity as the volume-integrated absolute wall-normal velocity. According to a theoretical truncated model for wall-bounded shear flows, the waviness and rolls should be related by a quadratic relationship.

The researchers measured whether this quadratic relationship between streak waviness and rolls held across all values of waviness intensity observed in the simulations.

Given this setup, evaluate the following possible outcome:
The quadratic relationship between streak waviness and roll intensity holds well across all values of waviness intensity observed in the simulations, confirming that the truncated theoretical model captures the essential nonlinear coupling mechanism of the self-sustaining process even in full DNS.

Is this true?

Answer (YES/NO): NO